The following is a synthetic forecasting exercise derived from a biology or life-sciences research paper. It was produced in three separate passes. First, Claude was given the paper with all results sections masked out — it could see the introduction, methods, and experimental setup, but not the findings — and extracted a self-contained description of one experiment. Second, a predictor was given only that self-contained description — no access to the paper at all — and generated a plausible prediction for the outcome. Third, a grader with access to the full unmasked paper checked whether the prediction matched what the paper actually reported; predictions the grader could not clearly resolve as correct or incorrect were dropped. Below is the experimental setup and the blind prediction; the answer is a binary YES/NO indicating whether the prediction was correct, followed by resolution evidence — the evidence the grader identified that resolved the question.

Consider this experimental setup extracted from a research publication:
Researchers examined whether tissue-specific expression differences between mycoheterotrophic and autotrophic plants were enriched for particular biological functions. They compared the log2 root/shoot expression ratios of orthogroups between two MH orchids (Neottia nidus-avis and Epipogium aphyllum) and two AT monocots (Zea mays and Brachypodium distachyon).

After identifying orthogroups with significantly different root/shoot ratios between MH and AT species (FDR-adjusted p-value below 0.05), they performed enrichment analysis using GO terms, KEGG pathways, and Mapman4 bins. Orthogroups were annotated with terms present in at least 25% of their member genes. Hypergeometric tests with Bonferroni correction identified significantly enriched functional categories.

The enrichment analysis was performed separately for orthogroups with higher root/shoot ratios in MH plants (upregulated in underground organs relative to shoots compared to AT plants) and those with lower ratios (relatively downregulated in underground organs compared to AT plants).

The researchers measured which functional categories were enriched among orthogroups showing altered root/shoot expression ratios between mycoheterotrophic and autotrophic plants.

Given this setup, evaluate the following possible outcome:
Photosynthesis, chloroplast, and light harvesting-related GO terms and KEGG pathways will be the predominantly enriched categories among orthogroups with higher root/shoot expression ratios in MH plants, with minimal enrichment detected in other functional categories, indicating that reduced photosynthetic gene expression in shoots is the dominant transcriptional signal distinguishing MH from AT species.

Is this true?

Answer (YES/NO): NO